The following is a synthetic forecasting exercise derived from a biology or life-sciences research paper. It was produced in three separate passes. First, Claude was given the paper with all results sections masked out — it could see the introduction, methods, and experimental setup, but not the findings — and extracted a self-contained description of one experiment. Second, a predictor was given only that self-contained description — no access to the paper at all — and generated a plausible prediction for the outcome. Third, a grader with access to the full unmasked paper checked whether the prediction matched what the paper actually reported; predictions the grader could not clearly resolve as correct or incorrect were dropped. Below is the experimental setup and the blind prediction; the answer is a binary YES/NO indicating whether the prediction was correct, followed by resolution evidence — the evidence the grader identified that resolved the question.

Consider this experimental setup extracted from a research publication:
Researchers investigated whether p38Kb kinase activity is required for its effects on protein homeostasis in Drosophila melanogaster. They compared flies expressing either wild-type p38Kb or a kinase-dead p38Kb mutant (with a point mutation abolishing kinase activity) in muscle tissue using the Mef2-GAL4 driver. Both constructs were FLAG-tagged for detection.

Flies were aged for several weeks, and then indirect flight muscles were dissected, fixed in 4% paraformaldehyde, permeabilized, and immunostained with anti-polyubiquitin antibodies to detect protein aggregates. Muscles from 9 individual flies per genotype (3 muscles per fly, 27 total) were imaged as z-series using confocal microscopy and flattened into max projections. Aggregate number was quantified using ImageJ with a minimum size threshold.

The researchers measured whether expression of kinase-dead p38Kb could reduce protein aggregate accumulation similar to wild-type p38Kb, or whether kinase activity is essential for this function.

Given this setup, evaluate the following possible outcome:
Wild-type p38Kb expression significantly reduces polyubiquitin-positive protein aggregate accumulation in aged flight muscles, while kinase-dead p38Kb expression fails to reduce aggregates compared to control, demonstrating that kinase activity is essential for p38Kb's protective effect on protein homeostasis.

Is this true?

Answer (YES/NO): NO